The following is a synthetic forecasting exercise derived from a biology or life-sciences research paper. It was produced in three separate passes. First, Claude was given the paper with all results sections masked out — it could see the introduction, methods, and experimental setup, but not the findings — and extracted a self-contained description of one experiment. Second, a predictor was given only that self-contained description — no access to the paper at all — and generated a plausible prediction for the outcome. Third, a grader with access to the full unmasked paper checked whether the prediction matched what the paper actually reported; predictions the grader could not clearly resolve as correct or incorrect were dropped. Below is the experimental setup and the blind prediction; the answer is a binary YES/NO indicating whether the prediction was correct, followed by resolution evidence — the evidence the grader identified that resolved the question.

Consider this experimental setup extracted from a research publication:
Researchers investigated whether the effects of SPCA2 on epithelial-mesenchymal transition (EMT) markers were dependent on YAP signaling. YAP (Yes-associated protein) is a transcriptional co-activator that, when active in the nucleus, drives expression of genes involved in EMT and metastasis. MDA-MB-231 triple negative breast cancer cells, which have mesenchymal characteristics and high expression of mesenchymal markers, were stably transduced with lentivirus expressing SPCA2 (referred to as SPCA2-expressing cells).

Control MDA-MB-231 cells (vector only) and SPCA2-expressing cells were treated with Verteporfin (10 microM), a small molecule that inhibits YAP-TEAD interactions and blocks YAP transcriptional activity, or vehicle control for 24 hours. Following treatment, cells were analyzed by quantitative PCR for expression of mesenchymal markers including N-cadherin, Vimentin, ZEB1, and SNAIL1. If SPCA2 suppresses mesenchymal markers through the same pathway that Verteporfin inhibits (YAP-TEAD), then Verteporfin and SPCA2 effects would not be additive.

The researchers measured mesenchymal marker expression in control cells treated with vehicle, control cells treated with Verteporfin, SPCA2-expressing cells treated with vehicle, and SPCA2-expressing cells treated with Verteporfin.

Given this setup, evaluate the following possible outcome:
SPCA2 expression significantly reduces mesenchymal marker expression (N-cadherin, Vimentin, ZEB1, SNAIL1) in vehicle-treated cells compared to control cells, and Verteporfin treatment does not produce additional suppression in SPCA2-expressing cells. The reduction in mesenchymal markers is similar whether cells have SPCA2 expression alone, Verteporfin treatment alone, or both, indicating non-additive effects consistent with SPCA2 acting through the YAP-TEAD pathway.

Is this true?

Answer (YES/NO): NO